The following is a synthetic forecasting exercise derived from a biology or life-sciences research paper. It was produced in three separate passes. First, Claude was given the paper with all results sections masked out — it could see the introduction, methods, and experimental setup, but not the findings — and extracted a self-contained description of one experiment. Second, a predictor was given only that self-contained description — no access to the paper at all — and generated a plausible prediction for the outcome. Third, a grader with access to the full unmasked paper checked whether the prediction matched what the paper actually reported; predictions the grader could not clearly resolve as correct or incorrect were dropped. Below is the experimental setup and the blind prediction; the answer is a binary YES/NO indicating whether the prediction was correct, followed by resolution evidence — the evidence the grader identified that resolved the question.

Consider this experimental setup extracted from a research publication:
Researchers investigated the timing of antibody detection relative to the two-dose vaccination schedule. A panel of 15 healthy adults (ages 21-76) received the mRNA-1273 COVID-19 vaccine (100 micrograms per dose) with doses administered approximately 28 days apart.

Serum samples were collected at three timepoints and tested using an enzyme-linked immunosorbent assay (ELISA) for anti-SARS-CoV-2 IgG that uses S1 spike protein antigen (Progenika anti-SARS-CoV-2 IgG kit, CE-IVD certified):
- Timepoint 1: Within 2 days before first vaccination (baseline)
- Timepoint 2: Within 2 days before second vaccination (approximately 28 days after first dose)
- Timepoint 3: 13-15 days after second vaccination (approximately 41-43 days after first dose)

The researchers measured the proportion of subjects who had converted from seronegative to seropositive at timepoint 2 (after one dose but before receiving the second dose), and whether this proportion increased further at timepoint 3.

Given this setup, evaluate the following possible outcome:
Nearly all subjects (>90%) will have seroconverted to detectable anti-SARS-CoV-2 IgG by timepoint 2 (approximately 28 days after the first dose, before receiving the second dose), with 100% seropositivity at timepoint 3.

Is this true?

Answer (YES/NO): YES